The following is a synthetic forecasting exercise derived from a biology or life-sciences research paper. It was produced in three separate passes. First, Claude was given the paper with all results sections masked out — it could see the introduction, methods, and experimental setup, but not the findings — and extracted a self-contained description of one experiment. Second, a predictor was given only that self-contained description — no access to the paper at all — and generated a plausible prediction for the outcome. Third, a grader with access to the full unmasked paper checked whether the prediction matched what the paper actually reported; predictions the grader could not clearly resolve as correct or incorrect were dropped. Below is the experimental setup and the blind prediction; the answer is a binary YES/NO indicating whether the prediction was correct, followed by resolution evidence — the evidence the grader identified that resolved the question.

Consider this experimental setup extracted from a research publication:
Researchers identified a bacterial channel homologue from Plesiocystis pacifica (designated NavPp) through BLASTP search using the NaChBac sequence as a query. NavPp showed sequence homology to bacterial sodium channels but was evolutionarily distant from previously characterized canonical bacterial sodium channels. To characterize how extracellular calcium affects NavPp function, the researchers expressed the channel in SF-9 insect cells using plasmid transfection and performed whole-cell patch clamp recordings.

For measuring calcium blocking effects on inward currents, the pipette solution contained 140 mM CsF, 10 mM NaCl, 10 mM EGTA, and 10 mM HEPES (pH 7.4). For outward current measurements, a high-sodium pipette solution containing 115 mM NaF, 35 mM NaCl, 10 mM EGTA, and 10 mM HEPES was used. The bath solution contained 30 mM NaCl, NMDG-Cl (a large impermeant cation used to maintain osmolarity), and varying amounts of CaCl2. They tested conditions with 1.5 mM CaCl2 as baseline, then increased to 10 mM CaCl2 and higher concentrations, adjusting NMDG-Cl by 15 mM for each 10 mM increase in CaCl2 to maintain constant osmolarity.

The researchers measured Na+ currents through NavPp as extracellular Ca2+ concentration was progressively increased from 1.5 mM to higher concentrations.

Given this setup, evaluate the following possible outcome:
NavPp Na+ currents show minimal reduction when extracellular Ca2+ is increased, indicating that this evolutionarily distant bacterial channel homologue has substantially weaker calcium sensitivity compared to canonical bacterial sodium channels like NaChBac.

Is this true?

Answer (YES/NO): NO